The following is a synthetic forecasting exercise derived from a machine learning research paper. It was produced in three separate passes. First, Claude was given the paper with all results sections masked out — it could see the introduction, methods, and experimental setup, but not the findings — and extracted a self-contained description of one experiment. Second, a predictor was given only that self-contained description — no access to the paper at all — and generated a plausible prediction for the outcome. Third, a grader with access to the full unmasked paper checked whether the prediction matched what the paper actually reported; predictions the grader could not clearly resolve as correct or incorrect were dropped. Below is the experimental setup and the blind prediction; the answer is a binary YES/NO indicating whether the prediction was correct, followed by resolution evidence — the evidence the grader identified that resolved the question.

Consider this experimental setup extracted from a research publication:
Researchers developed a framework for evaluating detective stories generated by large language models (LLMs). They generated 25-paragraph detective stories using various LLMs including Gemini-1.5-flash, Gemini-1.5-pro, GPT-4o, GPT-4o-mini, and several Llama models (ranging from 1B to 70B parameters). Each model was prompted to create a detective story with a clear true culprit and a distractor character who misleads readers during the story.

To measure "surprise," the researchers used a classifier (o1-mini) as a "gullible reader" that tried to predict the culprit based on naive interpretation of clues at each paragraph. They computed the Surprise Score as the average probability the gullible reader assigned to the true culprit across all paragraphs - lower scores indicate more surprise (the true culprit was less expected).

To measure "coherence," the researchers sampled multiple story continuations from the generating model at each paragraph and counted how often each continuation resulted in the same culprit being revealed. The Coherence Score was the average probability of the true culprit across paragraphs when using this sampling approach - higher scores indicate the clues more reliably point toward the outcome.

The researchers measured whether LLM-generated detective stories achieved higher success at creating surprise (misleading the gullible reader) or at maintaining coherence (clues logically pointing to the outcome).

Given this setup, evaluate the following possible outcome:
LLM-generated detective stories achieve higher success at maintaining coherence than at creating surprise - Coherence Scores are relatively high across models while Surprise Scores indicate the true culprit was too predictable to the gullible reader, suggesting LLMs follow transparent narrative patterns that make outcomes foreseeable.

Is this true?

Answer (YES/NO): NO